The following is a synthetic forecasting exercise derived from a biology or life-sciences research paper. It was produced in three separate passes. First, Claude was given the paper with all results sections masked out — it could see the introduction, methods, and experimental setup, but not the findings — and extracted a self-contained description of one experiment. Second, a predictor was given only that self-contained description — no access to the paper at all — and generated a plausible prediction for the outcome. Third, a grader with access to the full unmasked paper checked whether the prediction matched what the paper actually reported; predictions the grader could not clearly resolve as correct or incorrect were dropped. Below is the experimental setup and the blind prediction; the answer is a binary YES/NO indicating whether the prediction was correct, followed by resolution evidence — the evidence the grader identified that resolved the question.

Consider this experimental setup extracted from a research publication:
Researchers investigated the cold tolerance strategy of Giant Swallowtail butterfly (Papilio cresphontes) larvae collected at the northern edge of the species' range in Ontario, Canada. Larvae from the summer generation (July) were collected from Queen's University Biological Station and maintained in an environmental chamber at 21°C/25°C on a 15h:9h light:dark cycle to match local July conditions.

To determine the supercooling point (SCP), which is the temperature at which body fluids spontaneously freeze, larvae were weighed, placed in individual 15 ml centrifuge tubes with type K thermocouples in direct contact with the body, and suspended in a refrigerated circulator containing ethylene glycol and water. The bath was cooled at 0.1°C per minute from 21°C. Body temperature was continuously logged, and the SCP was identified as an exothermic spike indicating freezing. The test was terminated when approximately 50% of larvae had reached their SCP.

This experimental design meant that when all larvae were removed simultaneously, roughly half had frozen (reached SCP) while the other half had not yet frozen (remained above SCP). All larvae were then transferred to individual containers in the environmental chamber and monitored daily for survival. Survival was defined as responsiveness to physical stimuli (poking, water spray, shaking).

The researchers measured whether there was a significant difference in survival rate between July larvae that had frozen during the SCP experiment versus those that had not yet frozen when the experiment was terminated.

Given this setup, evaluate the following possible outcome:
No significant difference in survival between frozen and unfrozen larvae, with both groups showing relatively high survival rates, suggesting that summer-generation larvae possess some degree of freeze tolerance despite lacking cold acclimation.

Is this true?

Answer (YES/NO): NO